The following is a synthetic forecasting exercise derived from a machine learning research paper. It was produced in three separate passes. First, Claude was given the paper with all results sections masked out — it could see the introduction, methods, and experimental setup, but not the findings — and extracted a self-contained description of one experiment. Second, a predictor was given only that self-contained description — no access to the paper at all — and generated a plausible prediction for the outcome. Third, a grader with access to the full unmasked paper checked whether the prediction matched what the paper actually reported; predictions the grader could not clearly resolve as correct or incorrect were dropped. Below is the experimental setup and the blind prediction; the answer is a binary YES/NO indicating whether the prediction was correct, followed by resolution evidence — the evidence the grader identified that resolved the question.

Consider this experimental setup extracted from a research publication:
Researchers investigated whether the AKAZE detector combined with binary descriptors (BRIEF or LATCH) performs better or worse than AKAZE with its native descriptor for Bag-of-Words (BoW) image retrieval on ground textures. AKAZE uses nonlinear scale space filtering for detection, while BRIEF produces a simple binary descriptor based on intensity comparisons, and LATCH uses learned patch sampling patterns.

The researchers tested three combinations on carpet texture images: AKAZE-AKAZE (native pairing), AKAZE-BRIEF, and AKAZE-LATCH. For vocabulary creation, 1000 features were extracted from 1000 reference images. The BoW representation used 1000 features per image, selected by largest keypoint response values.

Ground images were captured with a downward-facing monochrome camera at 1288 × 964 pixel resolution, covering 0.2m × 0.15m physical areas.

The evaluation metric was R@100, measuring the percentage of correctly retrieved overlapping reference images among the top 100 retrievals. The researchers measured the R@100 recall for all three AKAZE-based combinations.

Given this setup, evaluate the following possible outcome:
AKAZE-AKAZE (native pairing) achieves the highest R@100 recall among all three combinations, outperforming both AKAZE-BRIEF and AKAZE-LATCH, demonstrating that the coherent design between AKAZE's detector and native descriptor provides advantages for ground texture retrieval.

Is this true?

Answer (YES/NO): YES